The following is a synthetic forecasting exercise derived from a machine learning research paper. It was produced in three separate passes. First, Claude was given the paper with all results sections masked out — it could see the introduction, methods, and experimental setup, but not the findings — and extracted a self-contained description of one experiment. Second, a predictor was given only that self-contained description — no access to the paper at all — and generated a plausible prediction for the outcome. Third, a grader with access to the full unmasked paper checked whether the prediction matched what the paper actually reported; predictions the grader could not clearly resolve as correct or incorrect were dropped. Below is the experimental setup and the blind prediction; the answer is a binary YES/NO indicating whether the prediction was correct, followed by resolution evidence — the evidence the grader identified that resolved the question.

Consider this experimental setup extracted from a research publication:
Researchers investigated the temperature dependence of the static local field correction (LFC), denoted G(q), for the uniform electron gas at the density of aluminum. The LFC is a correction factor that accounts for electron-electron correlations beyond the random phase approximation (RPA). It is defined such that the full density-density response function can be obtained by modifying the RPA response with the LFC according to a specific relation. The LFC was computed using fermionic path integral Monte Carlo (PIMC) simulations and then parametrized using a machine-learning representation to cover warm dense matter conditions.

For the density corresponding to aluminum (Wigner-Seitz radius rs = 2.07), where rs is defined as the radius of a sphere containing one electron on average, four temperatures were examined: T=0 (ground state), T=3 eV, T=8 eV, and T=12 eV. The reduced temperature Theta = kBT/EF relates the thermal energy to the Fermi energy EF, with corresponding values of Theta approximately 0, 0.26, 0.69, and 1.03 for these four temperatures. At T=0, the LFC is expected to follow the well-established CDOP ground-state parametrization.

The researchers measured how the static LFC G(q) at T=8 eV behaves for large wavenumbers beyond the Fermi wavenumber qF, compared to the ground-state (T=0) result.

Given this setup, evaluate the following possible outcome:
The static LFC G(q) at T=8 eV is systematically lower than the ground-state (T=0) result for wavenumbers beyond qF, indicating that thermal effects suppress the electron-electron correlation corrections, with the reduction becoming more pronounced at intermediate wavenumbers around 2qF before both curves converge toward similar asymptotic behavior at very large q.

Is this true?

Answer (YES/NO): NO